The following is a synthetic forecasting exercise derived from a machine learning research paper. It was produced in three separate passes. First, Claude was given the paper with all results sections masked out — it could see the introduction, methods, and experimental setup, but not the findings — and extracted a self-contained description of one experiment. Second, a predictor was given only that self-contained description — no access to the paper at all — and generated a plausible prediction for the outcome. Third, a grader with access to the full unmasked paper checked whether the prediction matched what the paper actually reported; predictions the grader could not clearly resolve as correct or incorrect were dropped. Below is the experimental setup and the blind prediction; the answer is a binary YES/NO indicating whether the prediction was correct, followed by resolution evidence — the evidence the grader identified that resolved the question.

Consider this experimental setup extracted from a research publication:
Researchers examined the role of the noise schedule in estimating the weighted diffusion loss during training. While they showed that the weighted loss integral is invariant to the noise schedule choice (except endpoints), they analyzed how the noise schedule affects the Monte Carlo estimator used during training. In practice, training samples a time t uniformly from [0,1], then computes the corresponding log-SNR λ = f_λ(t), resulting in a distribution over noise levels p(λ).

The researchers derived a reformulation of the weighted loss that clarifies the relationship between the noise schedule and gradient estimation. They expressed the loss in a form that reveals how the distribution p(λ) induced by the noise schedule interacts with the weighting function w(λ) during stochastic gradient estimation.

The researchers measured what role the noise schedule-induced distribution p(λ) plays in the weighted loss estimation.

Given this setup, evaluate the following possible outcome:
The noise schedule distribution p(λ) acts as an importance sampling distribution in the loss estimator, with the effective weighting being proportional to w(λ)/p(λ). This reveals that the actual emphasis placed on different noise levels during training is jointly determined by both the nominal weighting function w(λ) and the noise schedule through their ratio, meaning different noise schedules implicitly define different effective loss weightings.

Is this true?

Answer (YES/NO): YES